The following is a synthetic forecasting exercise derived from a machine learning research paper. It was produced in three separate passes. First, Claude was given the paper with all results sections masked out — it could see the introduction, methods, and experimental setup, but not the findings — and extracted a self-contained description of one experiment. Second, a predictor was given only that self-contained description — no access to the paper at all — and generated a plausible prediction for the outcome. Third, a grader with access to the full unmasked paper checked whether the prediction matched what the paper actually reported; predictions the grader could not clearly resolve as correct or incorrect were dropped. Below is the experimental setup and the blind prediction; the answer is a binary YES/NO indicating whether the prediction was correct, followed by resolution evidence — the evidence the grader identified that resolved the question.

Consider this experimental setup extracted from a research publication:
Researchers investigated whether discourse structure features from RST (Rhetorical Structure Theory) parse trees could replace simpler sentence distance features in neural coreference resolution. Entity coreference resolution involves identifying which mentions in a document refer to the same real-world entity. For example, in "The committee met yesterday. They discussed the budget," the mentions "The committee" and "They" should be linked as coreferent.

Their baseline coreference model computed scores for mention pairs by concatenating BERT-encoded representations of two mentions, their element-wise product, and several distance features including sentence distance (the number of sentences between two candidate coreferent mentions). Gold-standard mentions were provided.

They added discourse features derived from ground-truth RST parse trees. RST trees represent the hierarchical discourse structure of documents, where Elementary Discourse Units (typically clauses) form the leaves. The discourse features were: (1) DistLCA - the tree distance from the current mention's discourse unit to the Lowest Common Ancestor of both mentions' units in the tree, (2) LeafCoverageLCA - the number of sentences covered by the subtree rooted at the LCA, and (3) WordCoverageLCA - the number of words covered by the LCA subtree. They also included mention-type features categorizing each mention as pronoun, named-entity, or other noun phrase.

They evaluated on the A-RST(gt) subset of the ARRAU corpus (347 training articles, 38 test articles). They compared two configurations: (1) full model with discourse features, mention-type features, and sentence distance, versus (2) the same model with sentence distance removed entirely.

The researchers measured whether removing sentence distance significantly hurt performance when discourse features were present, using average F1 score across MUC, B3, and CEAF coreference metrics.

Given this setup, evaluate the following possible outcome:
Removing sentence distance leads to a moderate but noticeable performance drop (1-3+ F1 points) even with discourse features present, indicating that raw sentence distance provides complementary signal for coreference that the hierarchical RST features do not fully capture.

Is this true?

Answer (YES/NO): NO